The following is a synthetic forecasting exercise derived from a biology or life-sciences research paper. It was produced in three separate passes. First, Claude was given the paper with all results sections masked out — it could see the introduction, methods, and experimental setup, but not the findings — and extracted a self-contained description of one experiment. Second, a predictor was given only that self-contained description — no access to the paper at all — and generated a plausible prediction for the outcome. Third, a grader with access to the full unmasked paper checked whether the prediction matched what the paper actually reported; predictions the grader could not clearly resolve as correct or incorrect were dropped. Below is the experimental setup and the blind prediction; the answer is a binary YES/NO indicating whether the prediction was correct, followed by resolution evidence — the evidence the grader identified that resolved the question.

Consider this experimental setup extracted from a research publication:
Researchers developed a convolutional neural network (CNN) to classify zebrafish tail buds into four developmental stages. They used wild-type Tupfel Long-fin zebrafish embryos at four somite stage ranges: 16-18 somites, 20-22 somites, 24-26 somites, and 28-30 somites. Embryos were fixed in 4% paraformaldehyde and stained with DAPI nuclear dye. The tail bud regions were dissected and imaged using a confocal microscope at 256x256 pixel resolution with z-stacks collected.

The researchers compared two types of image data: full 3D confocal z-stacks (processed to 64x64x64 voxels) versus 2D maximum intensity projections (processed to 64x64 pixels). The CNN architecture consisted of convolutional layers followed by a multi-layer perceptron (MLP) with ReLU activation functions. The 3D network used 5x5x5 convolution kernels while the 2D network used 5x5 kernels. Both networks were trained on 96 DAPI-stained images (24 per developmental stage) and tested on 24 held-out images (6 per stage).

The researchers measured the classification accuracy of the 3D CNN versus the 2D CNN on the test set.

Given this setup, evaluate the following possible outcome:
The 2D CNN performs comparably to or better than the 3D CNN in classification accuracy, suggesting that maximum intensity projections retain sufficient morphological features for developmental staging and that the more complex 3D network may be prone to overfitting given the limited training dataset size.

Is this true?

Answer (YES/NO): YES